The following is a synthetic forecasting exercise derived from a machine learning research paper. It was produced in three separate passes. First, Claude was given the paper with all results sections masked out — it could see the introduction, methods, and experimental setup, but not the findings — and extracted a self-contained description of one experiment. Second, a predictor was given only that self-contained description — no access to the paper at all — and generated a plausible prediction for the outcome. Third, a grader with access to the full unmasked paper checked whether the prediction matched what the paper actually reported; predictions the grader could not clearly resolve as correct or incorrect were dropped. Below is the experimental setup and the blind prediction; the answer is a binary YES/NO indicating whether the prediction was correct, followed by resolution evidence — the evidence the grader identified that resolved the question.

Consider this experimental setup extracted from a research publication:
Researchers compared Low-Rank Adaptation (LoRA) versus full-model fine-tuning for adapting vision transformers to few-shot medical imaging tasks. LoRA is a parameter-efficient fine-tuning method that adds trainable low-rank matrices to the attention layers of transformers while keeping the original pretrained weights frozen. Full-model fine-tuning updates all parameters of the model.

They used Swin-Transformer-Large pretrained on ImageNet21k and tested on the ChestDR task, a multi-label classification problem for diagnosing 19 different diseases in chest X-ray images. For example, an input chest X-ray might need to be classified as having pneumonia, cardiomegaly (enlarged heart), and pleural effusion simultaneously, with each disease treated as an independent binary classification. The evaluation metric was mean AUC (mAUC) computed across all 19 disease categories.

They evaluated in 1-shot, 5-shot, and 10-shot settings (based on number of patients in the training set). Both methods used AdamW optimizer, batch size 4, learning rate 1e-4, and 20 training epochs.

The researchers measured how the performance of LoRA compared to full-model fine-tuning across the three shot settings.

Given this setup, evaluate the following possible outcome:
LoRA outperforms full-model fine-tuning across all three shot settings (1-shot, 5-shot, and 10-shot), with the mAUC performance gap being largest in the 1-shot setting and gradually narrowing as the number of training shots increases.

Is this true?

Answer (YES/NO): NO